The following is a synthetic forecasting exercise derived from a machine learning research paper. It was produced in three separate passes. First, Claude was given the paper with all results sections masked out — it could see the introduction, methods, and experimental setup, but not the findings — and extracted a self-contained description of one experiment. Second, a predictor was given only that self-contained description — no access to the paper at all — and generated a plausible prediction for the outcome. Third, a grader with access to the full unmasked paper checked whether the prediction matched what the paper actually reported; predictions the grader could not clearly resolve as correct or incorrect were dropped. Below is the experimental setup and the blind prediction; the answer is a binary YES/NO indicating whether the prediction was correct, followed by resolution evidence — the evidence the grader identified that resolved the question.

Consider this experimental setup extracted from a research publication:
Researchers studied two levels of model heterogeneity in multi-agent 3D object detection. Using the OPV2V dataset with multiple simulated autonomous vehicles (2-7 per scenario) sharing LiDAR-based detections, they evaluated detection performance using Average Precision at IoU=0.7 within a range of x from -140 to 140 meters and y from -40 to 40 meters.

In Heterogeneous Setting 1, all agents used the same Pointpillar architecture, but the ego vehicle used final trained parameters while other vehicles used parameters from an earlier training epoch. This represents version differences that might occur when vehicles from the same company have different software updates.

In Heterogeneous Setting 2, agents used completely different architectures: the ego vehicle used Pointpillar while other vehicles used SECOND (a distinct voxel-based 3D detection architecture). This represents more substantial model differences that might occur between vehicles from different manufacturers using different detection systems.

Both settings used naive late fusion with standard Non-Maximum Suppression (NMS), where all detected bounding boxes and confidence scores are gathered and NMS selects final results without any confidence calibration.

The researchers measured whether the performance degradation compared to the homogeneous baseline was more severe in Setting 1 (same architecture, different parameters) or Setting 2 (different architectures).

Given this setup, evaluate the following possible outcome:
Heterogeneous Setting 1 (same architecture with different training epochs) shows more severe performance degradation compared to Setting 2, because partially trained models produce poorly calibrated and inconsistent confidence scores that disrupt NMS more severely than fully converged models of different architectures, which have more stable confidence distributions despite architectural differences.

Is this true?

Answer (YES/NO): YES